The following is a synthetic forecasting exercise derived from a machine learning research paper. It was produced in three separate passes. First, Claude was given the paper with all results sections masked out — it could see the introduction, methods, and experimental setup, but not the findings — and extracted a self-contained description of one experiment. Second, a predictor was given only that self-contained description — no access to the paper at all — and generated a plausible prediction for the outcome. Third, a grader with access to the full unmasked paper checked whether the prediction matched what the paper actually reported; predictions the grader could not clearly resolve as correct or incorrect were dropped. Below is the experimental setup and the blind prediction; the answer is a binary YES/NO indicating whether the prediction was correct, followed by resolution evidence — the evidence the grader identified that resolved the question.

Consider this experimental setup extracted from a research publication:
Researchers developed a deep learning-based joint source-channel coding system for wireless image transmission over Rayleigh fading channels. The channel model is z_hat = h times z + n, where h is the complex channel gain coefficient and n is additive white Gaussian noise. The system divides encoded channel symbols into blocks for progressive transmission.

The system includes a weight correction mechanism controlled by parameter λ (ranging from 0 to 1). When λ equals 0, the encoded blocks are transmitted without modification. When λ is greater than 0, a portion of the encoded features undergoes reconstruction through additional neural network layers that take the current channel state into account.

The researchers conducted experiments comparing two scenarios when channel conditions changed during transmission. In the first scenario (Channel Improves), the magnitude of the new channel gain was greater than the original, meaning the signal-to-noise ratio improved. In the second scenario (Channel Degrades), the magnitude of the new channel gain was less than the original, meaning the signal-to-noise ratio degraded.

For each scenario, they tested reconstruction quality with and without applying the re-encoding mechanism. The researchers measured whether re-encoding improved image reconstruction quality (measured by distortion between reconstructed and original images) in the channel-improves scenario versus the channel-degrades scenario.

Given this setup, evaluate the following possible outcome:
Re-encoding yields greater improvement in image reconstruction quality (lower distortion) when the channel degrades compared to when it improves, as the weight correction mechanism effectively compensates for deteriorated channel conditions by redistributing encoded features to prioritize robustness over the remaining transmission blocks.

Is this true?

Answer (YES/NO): YES